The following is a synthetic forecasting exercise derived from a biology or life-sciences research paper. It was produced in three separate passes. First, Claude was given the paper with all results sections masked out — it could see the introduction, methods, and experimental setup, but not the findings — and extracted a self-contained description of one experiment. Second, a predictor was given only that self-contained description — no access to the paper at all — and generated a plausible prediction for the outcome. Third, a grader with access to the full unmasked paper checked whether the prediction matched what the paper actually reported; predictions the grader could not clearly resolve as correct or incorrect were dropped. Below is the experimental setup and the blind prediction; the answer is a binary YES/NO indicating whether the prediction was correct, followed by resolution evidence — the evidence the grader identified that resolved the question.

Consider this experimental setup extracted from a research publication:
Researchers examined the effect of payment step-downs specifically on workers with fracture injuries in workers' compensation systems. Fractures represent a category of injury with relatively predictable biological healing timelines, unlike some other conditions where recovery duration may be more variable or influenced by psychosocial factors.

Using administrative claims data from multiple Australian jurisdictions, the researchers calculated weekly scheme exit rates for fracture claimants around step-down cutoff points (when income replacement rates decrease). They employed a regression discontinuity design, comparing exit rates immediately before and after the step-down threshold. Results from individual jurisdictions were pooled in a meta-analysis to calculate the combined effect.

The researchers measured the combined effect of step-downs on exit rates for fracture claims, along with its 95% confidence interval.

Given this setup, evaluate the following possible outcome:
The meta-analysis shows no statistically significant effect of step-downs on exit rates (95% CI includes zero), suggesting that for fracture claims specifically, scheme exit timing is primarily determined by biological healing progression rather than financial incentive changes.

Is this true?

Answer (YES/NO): NO